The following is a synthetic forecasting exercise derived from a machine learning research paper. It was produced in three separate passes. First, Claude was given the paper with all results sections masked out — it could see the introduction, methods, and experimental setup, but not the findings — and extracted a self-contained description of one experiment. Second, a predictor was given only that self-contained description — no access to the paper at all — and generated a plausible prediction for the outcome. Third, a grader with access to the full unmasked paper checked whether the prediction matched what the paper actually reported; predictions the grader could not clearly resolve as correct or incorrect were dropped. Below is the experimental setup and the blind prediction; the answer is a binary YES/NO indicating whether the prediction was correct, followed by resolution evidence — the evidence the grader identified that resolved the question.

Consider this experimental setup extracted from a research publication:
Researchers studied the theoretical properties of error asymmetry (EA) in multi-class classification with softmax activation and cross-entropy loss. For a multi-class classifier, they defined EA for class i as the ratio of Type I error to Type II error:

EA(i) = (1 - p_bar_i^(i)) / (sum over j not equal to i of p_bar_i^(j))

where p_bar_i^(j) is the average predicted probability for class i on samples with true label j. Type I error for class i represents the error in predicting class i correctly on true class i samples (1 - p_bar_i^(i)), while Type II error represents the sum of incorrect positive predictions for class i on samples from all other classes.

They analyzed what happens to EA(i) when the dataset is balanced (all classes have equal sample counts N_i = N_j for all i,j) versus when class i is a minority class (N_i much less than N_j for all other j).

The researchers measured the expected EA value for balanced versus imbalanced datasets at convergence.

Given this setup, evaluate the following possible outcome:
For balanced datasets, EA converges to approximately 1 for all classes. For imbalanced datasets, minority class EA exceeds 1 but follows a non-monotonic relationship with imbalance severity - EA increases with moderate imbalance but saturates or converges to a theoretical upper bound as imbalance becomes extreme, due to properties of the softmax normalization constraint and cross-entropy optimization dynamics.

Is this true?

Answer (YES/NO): NO